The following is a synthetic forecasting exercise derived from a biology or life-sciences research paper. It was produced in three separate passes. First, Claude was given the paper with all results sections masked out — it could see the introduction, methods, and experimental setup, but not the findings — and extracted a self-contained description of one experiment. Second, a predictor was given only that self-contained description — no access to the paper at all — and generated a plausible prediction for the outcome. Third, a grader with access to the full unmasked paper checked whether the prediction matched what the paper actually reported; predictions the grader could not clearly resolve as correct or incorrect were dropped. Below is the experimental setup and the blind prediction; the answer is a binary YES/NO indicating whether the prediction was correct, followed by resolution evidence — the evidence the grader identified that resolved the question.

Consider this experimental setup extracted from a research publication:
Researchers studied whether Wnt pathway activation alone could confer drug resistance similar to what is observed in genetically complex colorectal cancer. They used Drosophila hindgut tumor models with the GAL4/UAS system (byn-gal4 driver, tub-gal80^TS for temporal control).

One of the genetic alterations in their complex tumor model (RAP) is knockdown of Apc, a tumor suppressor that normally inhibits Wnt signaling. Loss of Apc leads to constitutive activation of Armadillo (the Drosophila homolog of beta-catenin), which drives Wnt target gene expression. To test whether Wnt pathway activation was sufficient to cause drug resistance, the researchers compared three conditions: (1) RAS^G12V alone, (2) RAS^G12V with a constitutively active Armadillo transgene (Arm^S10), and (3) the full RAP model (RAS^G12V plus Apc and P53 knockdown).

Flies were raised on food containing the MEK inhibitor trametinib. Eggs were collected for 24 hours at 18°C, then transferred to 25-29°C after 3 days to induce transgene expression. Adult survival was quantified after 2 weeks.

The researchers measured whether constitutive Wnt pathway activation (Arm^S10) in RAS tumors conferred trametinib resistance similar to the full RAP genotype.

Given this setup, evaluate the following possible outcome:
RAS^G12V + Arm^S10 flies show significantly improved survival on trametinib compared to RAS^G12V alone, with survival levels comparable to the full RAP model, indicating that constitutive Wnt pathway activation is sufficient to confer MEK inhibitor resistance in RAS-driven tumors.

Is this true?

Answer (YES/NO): YES